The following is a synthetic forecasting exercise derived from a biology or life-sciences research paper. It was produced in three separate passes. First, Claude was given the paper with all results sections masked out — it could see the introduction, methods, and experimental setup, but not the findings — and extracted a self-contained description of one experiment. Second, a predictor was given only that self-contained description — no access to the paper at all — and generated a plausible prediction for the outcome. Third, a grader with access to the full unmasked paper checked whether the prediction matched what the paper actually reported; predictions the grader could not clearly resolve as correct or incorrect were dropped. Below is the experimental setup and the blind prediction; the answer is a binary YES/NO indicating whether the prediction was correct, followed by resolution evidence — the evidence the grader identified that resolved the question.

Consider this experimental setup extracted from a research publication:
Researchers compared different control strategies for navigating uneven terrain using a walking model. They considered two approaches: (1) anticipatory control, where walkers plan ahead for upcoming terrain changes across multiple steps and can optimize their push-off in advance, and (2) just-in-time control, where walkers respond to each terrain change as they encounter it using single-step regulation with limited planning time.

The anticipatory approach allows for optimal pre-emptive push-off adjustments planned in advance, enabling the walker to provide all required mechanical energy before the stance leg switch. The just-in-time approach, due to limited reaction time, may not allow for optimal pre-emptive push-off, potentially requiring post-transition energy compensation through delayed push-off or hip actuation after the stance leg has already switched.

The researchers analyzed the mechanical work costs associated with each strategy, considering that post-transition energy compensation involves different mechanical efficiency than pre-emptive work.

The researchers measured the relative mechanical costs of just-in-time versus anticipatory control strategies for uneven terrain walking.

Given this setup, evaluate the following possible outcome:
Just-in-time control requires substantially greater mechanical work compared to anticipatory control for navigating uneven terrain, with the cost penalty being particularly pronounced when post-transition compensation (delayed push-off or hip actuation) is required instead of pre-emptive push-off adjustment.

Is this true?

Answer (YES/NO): YES